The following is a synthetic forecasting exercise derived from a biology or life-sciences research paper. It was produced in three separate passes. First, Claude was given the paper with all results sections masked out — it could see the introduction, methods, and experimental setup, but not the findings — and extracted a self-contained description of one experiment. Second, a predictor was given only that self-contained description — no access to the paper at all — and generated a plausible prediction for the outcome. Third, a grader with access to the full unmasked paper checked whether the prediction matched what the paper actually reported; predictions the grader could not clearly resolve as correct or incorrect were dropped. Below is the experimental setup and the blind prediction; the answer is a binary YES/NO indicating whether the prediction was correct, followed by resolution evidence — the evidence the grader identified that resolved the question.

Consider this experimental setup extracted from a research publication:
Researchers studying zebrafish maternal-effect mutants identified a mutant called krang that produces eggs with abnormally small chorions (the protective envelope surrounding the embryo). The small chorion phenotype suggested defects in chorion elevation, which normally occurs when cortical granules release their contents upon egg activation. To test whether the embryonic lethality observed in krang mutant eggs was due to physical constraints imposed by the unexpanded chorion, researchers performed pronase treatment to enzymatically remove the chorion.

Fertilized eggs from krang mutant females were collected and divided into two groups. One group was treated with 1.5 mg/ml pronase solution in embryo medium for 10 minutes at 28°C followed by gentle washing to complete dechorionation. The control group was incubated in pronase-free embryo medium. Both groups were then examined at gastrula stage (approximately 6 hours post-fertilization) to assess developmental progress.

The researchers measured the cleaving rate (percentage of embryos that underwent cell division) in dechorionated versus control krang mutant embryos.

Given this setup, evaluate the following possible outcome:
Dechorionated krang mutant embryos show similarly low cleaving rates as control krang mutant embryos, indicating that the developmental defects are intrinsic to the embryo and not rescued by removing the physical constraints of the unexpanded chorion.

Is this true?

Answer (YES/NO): NO